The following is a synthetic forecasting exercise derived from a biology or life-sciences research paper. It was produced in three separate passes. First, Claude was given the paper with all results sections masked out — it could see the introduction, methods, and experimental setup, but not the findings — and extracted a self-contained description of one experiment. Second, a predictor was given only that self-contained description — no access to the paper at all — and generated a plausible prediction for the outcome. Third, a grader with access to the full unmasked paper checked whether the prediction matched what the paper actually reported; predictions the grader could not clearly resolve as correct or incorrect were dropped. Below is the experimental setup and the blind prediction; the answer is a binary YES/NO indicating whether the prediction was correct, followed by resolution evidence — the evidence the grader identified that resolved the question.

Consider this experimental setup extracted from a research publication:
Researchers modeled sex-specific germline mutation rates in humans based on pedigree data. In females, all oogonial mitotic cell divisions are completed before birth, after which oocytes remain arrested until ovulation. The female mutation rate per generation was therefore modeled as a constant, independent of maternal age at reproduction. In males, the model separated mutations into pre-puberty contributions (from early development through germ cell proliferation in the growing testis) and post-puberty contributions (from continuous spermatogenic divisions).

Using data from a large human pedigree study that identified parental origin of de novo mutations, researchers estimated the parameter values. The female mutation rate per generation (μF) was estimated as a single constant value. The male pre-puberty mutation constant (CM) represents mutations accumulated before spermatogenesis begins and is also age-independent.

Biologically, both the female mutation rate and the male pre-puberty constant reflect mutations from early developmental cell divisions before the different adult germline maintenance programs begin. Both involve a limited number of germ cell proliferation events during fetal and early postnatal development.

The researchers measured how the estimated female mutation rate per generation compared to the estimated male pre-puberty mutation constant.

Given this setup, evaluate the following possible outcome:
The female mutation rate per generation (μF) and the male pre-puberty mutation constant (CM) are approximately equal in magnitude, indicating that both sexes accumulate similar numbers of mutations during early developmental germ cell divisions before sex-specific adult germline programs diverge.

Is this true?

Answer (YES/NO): YES